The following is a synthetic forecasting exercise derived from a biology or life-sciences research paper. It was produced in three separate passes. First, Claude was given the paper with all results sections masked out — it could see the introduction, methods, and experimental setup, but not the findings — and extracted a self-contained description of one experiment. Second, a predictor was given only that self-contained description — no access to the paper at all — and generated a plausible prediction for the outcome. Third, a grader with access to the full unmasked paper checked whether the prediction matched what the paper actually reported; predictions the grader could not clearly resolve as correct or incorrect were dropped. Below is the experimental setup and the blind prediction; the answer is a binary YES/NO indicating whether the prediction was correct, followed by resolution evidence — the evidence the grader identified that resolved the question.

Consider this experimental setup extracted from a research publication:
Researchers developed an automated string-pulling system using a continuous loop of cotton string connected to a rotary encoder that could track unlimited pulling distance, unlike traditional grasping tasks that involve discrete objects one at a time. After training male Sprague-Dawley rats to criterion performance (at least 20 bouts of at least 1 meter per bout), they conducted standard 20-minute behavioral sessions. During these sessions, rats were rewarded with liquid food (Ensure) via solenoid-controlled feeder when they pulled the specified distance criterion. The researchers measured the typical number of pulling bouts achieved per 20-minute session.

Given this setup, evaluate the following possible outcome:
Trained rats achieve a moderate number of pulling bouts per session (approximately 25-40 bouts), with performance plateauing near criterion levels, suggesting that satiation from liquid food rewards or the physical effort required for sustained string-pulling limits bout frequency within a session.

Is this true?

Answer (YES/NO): NO